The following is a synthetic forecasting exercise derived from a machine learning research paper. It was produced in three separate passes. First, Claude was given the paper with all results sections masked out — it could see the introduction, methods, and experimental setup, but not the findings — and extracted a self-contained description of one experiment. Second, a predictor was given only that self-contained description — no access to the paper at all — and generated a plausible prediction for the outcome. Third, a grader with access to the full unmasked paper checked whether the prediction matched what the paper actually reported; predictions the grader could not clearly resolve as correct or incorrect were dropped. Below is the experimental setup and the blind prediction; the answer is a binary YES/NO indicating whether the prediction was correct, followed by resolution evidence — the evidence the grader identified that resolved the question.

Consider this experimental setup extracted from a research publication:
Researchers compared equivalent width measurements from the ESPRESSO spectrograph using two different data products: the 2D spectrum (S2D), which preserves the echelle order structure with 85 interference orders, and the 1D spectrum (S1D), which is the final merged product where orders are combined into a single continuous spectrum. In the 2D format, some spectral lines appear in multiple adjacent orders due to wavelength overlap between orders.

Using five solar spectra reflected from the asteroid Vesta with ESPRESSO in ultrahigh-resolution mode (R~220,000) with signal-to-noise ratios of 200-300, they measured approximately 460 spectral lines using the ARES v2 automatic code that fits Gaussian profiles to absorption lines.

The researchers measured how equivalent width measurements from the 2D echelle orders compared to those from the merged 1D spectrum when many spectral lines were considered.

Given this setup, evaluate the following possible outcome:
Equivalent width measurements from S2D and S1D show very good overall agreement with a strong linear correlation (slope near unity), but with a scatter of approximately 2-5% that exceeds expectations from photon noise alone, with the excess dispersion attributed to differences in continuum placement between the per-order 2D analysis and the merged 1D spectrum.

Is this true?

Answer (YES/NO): NO